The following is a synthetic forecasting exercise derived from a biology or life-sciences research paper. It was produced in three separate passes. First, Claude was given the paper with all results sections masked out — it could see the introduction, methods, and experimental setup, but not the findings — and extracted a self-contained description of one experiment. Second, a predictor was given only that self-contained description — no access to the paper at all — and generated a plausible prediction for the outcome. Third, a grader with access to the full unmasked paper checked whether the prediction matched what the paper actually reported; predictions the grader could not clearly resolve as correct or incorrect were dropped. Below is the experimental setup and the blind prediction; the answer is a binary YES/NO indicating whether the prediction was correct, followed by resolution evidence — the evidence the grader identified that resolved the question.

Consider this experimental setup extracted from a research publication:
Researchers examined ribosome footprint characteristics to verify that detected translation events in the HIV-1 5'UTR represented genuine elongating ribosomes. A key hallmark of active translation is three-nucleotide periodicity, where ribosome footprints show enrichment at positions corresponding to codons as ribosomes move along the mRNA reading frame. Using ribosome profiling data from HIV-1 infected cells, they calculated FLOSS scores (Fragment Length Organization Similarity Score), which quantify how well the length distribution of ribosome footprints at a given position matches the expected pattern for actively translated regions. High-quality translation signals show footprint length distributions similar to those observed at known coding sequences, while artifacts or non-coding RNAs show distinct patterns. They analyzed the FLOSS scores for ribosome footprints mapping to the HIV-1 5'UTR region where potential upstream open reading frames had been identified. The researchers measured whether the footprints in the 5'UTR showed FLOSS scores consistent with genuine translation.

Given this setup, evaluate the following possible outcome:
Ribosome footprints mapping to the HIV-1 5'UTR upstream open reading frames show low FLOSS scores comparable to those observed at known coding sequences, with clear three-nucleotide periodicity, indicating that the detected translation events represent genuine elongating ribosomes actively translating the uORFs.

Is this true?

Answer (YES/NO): NO